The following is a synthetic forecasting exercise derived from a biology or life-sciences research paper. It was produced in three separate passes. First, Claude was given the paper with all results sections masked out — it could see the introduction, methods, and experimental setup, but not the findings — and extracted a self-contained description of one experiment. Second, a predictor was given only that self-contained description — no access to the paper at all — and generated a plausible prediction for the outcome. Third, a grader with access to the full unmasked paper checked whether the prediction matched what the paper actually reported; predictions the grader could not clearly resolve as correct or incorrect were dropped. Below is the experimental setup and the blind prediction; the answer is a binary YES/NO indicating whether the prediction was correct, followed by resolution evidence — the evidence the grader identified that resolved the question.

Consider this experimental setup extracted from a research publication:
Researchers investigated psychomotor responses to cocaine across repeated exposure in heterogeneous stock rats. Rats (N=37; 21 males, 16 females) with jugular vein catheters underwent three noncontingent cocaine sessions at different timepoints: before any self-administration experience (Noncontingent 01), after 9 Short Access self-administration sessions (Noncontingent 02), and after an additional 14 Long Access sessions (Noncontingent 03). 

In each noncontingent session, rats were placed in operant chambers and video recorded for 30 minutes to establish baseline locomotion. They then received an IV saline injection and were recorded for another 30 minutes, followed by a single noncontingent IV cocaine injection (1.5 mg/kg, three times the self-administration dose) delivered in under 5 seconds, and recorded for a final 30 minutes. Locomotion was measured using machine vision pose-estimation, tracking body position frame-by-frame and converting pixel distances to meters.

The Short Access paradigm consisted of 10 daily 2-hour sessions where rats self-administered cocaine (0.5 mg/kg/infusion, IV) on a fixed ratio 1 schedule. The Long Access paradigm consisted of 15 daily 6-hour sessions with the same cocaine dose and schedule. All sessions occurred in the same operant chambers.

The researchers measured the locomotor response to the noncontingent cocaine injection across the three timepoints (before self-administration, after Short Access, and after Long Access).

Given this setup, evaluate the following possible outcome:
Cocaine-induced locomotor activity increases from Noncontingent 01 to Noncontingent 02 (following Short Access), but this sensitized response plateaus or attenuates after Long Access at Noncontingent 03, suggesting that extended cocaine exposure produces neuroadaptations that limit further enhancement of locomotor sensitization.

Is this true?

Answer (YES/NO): NO